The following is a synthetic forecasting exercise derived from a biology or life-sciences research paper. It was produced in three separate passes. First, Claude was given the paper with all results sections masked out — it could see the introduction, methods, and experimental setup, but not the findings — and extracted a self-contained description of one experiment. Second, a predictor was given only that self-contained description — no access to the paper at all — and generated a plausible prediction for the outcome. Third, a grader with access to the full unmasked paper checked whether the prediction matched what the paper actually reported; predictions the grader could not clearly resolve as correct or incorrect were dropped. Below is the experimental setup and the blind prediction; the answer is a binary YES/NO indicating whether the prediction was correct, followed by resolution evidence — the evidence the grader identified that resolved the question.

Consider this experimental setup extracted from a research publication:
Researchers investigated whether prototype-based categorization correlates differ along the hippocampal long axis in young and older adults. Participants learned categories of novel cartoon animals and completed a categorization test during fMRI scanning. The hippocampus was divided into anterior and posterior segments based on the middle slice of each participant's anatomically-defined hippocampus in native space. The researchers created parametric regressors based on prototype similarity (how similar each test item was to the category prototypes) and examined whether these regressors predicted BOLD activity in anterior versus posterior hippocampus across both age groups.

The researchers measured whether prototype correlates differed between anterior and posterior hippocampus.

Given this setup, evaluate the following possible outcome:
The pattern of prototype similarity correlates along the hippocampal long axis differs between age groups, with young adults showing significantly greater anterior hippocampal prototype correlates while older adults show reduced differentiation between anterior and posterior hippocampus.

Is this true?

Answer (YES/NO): NO